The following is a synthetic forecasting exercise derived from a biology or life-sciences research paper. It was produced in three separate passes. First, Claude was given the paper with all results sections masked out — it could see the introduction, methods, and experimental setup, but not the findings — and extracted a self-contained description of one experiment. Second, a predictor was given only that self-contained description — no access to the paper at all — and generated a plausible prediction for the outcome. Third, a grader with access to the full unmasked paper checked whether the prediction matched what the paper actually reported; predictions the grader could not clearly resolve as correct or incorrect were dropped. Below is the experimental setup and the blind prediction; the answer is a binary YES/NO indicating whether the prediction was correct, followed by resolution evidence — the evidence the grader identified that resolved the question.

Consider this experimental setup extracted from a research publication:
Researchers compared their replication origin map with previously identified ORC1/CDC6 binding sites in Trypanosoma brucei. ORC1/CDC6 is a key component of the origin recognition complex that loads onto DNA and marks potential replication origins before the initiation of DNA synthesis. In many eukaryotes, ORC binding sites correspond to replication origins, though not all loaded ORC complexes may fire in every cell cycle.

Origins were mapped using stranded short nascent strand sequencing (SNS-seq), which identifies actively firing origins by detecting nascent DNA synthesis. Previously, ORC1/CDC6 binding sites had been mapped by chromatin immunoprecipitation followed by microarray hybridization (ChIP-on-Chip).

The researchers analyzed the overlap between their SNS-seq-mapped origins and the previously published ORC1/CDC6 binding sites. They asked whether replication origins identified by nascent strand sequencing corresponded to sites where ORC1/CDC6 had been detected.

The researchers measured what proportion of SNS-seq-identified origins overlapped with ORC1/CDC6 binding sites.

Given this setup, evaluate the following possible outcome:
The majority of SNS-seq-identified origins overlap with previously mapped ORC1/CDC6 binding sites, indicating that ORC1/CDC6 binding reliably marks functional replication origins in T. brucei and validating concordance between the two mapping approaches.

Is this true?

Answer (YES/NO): NO